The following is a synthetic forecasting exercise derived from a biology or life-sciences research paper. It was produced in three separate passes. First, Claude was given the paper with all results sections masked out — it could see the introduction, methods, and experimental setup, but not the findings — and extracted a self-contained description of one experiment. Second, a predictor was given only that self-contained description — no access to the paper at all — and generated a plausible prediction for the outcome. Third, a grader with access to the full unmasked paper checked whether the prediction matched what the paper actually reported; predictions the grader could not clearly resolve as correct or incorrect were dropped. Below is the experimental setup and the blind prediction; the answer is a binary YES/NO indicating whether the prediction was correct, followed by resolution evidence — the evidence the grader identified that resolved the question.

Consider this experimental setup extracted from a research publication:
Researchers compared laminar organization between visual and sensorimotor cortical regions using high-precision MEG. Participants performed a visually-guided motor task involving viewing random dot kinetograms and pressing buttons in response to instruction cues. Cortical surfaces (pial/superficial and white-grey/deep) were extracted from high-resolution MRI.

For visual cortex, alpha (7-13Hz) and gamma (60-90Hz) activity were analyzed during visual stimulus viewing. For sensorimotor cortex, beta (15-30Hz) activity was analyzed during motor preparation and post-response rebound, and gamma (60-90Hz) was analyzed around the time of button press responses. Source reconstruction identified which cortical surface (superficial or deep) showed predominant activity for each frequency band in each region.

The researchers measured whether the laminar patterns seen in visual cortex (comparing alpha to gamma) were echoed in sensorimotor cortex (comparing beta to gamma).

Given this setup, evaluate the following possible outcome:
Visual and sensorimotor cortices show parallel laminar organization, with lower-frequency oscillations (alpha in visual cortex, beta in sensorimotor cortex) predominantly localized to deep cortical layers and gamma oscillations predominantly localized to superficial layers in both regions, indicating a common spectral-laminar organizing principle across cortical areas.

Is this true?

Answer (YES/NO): YES